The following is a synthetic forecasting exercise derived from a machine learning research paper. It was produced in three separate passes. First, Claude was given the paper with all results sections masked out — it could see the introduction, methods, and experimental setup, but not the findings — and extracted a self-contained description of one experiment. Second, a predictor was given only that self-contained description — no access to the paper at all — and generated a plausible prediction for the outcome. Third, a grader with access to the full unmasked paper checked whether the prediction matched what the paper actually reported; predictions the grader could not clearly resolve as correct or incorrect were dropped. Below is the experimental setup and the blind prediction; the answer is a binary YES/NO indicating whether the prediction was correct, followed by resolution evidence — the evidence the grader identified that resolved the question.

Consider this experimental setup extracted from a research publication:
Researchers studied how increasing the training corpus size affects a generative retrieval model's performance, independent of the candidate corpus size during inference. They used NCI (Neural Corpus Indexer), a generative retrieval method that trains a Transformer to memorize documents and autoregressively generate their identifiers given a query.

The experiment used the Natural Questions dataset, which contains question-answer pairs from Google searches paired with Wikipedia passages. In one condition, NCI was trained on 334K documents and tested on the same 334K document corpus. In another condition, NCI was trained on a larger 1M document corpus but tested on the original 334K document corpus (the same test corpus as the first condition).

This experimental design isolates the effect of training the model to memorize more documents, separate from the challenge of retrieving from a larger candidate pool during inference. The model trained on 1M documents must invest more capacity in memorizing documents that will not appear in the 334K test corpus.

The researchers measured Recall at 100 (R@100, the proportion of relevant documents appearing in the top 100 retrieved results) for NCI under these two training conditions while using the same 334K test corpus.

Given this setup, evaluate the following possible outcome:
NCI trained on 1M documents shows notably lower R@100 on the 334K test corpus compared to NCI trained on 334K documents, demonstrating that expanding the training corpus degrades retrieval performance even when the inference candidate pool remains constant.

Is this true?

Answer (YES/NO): YES